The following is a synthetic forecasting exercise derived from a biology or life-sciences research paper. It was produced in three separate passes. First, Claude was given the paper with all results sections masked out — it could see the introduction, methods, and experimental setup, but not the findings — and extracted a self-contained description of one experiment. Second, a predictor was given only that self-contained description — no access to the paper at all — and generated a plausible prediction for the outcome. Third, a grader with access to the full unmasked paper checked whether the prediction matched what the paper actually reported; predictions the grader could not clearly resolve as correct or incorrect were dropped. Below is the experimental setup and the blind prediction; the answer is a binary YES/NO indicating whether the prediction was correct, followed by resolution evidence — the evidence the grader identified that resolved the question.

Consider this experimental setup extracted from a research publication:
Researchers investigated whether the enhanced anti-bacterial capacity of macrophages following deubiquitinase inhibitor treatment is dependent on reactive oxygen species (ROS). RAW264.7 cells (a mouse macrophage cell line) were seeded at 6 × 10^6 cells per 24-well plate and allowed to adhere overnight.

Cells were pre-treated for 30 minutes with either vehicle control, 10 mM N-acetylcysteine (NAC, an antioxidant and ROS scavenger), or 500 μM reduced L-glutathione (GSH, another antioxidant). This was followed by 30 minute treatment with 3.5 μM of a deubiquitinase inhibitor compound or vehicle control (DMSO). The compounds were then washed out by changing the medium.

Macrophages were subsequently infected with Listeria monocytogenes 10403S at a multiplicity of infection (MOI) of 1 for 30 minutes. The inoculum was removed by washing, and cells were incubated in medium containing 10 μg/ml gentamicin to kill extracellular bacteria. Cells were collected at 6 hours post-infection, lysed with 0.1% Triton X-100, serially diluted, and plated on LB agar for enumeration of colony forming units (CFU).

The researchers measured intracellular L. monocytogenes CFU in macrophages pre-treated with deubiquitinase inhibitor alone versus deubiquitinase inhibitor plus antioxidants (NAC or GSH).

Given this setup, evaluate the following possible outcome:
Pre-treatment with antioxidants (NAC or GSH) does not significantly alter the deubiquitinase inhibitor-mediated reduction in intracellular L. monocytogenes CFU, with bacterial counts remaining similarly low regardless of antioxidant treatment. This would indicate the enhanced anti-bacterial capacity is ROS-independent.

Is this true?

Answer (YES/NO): NO